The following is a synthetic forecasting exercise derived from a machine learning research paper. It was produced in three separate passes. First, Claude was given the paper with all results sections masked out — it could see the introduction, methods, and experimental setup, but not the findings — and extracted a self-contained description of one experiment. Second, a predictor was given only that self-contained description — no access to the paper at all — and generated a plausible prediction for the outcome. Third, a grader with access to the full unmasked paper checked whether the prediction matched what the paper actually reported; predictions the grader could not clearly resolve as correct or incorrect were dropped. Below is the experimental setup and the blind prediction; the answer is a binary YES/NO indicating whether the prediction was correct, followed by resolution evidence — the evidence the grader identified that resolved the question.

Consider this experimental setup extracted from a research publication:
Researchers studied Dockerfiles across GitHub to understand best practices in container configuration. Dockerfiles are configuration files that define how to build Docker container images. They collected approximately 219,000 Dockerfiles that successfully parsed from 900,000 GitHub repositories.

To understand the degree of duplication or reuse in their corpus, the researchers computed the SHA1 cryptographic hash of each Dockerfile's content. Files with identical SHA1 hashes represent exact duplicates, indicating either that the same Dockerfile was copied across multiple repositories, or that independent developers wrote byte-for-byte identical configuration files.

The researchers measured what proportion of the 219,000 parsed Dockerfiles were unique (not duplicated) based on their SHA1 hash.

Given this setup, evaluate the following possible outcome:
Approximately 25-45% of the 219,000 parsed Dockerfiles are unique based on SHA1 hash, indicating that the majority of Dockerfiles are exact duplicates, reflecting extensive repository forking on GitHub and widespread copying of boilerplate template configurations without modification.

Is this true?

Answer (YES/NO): NO